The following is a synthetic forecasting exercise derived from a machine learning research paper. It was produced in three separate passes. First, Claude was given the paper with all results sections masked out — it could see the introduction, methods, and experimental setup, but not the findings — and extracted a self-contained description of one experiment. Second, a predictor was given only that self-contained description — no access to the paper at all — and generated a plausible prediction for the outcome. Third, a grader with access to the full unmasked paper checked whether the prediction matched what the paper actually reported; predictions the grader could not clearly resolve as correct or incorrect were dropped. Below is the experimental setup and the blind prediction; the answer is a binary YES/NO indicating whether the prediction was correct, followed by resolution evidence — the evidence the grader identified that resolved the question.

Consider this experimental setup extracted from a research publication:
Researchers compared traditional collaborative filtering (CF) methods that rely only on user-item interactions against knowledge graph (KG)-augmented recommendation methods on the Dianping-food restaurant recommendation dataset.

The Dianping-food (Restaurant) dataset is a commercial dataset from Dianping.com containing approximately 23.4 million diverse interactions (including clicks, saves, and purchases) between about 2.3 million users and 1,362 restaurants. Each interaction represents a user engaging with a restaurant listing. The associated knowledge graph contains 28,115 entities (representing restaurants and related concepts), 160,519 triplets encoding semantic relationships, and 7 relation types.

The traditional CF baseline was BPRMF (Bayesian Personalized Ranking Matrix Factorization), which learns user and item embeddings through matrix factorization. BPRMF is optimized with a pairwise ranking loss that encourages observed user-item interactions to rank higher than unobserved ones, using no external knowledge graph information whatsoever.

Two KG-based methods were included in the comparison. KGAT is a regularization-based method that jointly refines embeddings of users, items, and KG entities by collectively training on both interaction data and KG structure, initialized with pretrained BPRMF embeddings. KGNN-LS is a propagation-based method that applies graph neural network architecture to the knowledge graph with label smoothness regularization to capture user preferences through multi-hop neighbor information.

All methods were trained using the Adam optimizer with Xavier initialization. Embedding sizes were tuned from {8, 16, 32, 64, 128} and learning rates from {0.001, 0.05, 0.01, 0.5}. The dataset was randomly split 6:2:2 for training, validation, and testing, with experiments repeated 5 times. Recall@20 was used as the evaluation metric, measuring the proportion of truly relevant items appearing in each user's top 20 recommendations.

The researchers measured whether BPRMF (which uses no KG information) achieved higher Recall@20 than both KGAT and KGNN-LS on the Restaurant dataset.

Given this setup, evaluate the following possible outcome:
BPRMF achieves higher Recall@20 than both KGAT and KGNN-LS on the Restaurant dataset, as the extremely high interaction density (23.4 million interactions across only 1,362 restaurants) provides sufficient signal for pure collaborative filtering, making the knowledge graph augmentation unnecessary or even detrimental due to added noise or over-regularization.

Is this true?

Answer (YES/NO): YES